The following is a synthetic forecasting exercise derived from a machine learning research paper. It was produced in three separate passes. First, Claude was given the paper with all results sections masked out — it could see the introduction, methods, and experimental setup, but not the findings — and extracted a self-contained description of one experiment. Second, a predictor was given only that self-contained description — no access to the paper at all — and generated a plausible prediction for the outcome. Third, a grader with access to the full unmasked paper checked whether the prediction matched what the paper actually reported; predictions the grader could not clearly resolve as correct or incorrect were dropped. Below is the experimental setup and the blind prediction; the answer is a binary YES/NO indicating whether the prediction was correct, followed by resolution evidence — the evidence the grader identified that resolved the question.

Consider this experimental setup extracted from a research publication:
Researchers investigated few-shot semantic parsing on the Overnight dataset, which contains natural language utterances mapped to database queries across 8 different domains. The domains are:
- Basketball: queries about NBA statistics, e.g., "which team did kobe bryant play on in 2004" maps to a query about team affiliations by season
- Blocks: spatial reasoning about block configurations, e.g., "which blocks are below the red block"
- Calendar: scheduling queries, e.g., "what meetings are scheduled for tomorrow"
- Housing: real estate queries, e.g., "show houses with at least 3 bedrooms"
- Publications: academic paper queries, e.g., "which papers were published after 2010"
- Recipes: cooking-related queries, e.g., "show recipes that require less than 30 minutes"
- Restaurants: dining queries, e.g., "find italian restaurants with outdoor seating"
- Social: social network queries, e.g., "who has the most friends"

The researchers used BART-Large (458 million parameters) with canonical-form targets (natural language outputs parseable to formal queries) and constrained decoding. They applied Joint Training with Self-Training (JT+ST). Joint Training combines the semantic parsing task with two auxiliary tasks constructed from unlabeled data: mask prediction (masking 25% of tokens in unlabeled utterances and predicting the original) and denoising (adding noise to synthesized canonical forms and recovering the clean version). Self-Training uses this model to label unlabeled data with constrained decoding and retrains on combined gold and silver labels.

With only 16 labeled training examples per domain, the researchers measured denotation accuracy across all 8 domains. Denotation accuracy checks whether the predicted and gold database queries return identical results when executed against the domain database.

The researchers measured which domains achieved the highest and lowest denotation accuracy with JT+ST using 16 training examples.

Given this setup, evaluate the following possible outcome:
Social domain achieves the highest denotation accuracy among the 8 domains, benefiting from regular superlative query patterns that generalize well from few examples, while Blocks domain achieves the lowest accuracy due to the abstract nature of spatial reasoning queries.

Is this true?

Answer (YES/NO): NO